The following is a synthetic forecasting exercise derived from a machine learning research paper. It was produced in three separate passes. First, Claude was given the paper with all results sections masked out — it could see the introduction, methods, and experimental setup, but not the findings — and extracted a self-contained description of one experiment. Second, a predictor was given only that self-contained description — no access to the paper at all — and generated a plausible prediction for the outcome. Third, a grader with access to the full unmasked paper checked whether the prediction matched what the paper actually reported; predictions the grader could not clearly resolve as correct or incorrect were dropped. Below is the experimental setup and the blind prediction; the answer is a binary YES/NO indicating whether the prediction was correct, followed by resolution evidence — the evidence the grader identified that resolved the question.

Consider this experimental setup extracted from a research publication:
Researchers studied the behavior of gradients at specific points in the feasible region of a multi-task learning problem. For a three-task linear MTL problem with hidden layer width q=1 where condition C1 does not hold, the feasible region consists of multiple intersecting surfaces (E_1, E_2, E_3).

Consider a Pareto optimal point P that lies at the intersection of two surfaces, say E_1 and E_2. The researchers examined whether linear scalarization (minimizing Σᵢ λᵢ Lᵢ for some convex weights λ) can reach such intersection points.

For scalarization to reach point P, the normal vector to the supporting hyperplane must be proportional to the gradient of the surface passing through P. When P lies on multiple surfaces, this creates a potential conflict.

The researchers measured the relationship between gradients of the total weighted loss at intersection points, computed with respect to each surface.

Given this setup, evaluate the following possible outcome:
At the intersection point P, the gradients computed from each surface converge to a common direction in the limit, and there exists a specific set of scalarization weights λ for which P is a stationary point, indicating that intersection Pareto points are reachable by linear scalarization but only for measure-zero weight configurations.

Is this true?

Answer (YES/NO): NO